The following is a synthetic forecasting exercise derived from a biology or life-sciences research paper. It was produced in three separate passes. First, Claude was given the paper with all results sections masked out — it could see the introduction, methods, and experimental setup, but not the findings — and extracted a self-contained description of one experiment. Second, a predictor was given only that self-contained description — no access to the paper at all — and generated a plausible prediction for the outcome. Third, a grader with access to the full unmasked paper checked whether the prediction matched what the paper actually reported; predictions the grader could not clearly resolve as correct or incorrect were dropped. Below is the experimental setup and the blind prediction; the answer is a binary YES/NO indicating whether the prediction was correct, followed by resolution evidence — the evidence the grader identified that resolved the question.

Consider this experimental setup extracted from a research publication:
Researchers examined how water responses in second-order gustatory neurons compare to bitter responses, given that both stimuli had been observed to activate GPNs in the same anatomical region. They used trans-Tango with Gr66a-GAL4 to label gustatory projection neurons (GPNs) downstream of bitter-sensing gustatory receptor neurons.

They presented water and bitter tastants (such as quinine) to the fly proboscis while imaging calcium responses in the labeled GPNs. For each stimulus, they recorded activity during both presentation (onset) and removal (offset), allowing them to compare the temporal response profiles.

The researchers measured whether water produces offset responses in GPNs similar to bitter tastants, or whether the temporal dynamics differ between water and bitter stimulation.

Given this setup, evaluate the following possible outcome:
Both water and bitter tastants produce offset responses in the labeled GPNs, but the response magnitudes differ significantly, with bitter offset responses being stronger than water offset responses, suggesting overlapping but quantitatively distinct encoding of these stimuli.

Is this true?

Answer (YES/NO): NO